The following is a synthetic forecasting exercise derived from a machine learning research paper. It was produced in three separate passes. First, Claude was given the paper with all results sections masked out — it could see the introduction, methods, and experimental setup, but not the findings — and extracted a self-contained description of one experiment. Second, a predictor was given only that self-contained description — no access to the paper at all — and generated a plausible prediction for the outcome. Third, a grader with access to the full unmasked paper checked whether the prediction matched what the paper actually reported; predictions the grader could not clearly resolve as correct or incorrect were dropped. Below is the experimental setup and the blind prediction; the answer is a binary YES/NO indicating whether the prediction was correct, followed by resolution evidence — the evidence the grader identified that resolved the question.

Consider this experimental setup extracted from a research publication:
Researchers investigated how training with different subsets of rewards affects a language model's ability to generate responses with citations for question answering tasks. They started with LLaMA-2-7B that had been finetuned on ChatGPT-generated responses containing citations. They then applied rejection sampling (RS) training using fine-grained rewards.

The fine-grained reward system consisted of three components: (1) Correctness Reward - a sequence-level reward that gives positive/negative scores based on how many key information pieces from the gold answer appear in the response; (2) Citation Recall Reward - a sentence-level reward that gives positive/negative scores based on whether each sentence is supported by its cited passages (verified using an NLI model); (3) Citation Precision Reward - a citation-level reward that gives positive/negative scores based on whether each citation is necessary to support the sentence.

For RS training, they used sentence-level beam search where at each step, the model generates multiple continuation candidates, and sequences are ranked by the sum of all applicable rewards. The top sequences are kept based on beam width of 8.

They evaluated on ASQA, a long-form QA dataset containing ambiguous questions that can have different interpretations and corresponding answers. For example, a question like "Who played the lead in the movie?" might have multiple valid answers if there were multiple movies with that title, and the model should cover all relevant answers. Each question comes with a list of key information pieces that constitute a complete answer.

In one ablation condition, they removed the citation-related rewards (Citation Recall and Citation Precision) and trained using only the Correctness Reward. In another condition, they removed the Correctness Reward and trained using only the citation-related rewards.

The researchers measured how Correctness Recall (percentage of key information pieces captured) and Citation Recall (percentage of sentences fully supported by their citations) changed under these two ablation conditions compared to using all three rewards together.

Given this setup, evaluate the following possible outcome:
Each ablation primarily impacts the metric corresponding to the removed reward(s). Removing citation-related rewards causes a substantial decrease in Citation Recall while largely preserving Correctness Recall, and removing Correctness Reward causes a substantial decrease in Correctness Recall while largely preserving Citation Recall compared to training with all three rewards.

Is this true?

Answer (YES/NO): NO